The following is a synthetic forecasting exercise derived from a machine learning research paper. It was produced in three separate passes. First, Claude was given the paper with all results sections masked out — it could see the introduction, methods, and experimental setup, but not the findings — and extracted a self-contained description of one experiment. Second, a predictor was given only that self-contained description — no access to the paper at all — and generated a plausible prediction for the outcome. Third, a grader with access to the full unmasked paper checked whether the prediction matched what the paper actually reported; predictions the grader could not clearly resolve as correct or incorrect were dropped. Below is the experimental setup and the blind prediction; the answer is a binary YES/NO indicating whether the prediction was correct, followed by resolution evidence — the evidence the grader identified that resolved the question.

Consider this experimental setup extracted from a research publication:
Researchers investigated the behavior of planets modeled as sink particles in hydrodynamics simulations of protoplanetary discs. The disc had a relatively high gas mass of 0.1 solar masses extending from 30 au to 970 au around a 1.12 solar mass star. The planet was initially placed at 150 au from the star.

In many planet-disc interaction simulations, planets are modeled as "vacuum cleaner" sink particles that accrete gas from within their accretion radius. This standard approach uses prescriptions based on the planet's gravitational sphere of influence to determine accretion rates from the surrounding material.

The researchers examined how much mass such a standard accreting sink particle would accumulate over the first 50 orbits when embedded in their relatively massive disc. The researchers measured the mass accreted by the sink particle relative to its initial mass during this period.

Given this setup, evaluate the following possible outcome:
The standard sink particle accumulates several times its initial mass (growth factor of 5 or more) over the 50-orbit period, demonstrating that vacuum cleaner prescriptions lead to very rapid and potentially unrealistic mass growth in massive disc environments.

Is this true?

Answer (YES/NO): YES